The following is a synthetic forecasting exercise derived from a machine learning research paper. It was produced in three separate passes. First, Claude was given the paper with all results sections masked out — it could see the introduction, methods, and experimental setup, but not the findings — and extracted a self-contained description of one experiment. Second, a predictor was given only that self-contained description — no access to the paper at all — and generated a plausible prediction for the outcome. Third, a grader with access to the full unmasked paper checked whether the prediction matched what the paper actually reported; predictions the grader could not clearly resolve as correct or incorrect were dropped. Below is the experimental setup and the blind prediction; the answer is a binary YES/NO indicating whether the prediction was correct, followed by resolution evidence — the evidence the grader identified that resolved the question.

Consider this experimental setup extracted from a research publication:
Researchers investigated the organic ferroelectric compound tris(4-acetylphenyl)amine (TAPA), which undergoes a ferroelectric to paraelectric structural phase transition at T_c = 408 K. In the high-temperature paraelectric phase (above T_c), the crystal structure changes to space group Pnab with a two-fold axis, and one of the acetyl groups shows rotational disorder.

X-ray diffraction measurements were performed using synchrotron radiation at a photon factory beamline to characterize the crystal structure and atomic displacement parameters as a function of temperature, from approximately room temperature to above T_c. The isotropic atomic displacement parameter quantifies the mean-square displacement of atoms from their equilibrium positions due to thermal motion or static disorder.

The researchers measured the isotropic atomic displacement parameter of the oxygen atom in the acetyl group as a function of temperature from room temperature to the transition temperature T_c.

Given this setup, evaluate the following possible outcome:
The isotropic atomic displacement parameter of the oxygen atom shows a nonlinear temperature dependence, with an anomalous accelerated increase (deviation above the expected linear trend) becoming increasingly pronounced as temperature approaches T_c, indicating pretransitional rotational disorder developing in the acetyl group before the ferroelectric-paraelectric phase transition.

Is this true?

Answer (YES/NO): YES